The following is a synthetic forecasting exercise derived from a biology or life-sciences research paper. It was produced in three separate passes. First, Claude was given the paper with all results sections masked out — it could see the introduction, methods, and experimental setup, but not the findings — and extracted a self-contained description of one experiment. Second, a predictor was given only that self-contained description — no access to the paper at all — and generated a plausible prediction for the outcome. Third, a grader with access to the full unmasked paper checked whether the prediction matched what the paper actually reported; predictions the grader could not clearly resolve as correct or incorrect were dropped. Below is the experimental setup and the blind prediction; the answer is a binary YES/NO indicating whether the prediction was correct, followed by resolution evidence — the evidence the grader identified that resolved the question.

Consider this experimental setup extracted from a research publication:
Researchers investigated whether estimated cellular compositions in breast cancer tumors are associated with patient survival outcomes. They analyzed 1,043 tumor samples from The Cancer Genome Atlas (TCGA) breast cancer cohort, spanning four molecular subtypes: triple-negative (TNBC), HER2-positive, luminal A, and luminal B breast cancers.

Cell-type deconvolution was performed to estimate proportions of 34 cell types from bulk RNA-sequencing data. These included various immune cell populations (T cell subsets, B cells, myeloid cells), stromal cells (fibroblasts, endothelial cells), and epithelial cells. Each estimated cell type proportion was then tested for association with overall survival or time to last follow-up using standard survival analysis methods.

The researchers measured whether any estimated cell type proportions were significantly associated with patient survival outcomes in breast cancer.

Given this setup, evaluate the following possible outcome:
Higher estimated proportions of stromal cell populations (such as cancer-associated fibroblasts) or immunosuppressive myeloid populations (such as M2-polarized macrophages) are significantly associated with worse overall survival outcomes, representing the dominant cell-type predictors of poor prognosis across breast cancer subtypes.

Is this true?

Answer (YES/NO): NO